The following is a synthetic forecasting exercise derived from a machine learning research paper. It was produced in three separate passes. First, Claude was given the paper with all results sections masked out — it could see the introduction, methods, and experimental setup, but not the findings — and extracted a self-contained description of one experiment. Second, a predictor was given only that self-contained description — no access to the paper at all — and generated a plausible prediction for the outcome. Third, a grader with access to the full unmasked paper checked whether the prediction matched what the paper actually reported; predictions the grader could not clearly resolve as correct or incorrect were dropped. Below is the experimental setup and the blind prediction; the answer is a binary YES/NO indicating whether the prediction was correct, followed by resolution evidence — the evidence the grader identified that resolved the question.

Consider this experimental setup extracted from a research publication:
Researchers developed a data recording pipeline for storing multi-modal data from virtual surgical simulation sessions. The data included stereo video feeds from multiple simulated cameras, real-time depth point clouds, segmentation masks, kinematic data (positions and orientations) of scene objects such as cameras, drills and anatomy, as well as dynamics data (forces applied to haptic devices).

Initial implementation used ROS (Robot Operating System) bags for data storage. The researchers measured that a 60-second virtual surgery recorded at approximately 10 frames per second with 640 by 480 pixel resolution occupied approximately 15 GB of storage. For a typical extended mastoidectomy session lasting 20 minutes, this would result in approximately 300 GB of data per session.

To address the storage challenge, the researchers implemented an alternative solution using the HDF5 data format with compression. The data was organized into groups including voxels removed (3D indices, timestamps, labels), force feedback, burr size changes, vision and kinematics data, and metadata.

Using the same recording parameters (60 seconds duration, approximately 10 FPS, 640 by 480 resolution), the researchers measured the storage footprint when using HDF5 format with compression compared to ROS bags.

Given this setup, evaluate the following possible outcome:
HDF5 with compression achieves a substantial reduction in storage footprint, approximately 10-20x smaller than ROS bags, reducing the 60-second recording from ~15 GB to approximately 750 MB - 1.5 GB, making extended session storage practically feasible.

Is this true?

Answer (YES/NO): NO